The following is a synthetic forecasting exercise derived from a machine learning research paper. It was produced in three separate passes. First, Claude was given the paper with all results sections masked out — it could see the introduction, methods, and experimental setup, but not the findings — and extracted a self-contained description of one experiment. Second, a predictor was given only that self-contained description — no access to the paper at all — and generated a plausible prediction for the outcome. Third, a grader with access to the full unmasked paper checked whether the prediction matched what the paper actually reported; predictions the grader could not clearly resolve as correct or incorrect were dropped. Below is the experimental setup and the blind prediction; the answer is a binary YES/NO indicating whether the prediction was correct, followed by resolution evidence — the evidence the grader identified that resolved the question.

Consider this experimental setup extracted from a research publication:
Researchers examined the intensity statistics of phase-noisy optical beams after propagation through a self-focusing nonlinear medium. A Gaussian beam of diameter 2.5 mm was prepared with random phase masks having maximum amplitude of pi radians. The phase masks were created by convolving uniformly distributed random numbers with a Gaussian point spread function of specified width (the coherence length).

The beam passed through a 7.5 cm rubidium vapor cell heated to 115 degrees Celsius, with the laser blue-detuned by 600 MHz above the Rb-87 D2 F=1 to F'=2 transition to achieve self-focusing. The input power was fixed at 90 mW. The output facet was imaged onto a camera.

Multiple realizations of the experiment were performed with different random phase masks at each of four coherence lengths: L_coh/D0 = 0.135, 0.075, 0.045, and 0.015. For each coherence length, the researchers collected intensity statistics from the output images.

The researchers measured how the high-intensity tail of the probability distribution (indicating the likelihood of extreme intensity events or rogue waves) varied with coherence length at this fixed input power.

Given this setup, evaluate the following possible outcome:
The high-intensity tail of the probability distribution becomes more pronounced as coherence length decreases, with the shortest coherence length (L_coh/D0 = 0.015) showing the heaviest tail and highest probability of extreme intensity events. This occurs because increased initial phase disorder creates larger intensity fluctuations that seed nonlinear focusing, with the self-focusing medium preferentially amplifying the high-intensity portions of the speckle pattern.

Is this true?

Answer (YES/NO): NO